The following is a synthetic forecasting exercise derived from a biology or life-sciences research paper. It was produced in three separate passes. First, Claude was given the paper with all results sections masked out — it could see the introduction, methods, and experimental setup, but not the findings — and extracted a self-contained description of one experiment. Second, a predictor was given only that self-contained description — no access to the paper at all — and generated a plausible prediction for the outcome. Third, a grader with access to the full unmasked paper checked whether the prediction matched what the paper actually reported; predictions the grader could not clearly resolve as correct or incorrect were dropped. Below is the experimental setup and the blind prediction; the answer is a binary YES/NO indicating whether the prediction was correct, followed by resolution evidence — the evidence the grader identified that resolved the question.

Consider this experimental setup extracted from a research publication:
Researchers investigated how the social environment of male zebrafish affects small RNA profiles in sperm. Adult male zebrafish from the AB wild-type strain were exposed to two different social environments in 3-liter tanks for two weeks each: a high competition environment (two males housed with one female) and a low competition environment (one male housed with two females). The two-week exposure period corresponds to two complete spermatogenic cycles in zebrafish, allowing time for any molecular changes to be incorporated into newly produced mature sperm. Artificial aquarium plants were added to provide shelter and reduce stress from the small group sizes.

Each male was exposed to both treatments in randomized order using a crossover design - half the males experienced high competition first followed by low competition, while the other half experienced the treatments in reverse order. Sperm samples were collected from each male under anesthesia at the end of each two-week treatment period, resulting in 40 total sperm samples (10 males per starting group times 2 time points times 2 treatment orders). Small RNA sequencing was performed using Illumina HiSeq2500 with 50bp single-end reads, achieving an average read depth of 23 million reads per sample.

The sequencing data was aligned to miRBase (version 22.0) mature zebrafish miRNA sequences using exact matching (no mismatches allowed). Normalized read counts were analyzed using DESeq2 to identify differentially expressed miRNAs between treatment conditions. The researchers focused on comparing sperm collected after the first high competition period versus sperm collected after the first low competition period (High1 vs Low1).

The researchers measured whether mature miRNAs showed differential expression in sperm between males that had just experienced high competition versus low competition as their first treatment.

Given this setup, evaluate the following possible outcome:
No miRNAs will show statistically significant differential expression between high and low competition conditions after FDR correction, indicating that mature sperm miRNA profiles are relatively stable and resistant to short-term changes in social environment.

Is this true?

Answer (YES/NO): YES